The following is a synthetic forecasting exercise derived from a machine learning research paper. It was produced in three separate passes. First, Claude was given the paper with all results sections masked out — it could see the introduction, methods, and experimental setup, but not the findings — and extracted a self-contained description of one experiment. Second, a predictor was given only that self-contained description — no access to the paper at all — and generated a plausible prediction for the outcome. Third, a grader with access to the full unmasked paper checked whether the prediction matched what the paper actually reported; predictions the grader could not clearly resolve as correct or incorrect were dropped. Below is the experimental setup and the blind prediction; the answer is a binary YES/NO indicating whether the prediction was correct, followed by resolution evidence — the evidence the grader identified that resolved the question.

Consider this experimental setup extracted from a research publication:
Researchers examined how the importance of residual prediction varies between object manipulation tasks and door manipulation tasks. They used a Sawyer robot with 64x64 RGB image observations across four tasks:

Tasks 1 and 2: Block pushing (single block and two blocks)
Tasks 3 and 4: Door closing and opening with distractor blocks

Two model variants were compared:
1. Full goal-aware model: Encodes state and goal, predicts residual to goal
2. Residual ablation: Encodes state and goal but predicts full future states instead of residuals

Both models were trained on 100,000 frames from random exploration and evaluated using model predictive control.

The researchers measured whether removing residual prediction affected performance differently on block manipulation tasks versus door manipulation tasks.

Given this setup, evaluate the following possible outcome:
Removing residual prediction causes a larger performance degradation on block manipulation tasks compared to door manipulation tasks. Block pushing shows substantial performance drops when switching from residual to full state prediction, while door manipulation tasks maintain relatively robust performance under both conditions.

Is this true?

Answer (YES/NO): NO